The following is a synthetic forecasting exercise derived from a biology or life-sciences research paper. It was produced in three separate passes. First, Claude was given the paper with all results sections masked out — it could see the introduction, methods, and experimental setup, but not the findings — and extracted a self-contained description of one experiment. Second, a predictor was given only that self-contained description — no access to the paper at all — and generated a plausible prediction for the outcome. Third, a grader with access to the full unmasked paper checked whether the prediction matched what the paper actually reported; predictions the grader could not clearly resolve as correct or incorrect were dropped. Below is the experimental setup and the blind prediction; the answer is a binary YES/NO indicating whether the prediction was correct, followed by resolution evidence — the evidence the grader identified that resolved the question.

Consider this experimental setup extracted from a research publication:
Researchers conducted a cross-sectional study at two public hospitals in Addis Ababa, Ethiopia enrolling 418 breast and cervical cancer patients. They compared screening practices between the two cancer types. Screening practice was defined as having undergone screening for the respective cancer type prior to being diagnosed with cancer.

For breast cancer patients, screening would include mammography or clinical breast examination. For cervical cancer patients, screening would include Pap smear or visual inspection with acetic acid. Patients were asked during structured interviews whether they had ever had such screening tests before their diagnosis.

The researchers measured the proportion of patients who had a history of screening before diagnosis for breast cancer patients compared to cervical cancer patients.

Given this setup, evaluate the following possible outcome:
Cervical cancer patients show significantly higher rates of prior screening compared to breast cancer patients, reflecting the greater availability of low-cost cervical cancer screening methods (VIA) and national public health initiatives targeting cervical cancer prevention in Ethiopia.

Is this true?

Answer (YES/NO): YES